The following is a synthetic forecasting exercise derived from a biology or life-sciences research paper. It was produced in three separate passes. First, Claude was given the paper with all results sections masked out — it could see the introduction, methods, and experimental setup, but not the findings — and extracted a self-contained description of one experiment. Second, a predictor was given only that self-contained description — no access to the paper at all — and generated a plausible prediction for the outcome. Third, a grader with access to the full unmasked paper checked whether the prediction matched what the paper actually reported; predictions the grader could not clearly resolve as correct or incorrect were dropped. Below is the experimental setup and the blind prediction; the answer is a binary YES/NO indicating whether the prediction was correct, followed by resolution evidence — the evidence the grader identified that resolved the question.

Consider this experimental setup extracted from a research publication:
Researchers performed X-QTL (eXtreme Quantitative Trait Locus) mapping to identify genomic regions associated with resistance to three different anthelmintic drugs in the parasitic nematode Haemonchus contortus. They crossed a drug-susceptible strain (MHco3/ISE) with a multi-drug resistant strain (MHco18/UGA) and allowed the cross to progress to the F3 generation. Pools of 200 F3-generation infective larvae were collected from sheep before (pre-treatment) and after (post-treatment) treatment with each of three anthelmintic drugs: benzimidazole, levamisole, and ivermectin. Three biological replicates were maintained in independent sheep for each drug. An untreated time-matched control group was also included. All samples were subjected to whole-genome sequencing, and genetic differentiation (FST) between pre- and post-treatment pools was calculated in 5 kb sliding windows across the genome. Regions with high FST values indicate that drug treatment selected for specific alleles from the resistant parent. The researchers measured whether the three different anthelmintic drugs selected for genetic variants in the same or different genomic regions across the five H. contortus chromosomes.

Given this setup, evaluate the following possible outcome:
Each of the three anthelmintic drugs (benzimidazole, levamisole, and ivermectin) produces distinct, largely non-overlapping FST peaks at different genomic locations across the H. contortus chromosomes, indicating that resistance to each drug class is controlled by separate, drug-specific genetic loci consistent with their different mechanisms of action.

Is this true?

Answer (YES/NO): YES